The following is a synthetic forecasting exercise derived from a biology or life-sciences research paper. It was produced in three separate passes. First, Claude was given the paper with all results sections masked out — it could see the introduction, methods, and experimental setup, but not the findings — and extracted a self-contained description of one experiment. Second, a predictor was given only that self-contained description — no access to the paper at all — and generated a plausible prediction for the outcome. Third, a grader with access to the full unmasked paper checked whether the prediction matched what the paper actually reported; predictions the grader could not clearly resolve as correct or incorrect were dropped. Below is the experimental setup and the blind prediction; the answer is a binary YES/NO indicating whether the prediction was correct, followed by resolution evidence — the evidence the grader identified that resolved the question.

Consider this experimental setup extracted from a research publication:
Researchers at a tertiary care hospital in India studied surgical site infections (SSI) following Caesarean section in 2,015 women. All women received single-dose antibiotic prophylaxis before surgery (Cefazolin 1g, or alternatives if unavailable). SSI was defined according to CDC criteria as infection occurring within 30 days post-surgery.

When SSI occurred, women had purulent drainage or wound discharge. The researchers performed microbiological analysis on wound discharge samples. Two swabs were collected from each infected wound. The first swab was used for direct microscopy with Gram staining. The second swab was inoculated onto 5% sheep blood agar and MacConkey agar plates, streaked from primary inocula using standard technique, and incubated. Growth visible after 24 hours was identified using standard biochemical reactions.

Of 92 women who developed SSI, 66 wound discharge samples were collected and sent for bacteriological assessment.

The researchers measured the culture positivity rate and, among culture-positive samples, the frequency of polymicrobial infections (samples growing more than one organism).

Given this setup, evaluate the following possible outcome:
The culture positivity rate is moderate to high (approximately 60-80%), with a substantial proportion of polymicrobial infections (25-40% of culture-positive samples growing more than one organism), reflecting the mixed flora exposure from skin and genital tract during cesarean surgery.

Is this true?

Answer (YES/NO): NO